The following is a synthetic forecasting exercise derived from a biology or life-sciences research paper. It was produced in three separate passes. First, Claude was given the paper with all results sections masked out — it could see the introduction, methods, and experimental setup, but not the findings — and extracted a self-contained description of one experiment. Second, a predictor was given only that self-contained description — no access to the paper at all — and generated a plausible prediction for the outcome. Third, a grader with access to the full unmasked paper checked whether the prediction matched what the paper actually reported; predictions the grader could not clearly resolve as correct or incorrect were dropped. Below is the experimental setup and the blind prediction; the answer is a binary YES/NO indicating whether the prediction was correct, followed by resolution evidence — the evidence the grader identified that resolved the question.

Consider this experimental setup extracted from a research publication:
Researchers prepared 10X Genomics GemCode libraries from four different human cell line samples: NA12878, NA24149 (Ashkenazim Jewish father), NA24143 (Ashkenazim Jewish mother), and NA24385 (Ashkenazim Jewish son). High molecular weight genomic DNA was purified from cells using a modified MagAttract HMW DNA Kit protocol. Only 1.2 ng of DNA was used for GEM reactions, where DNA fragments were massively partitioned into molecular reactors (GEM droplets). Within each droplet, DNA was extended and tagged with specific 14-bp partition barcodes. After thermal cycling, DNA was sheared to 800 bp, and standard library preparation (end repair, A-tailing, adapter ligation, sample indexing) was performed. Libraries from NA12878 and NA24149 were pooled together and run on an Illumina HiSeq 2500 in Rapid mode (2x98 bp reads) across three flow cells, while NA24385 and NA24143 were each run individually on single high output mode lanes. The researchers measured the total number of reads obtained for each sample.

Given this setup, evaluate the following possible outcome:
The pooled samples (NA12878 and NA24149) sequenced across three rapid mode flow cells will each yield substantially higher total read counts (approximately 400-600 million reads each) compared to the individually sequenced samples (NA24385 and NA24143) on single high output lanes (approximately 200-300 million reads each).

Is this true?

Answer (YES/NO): NO